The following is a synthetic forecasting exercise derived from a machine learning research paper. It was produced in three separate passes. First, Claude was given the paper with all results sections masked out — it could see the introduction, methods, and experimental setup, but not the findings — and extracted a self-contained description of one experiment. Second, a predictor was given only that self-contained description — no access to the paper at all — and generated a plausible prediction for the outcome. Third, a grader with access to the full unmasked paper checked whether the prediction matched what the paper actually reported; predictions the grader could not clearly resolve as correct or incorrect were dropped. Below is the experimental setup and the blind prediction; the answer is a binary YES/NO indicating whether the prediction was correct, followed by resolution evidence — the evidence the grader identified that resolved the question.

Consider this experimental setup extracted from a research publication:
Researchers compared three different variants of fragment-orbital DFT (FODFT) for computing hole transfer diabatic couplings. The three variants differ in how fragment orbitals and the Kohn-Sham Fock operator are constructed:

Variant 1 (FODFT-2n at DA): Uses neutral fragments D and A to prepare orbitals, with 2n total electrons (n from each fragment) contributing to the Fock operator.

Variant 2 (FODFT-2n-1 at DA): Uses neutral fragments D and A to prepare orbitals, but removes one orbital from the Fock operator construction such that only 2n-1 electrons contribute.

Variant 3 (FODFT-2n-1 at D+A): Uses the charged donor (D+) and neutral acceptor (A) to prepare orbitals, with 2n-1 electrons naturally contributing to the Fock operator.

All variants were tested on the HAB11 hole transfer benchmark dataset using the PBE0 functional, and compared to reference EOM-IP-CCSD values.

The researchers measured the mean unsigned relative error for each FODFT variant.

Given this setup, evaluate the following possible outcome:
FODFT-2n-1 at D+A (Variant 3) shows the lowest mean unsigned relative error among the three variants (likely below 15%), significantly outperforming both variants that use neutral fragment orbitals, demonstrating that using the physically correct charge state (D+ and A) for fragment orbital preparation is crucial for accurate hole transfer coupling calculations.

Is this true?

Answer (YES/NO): NO